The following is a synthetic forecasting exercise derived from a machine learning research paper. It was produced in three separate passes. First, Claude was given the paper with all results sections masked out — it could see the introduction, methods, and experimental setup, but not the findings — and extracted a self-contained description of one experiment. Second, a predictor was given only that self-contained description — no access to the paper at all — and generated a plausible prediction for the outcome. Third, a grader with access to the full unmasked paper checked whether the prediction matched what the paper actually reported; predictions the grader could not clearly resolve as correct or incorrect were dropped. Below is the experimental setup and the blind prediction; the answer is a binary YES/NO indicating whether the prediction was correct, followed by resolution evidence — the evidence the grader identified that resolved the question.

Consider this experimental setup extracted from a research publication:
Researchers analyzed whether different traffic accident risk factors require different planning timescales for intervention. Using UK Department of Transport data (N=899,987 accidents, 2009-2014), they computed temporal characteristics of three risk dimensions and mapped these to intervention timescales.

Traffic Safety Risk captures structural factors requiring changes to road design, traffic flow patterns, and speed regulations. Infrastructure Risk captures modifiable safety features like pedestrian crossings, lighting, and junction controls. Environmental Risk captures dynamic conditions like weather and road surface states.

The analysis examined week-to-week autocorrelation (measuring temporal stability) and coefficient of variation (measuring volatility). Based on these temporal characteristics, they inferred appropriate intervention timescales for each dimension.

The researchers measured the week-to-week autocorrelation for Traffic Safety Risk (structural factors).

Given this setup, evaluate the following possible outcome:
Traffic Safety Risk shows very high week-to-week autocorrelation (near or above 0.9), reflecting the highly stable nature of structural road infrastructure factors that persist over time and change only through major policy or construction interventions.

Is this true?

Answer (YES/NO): NO